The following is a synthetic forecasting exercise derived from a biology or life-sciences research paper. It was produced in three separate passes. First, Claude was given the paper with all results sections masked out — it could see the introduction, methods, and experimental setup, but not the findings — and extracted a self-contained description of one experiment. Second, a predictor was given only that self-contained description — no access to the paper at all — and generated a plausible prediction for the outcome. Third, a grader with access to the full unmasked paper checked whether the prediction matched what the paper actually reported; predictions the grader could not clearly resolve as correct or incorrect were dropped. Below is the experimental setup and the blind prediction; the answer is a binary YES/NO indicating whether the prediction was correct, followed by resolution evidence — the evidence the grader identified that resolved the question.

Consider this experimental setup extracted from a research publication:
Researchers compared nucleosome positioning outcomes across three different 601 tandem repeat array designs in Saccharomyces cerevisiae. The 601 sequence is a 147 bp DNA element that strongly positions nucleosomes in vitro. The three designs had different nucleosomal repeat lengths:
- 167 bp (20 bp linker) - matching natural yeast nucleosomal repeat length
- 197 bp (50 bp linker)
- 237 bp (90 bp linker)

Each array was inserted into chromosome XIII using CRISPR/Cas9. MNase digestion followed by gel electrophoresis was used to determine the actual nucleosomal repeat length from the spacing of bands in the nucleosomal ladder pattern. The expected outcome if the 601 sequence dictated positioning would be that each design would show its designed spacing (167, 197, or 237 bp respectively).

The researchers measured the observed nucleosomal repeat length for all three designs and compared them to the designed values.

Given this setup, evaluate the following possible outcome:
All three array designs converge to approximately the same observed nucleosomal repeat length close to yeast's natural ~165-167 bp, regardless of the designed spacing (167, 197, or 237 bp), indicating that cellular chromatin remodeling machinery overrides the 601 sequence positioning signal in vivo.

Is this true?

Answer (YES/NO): YES